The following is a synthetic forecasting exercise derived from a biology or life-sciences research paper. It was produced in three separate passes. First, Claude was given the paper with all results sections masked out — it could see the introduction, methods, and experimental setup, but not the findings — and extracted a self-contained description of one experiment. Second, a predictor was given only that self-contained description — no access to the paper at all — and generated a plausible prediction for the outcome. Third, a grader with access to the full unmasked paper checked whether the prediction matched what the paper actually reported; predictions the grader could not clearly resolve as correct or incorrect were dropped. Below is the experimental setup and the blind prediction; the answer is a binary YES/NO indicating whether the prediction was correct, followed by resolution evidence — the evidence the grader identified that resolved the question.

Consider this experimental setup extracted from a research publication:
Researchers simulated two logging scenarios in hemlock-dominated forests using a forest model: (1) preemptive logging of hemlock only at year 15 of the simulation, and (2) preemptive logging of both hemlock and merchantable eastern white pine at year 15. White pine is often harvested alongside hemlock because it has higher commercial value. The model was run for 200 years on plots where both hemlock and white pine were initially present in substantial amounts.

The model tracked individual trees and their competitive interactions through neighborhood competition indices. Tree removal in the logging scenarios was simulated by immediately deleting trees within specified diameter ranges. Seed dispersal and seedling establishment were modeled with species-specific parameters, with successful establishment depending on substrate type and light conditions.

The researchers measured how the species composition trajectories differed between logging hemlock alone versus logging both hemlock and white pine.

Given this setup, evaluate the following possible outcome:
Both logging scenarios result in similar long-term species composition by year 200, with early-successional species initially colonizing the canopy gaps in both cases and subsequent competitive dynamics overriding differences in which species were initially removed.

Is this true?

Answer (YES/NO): NO